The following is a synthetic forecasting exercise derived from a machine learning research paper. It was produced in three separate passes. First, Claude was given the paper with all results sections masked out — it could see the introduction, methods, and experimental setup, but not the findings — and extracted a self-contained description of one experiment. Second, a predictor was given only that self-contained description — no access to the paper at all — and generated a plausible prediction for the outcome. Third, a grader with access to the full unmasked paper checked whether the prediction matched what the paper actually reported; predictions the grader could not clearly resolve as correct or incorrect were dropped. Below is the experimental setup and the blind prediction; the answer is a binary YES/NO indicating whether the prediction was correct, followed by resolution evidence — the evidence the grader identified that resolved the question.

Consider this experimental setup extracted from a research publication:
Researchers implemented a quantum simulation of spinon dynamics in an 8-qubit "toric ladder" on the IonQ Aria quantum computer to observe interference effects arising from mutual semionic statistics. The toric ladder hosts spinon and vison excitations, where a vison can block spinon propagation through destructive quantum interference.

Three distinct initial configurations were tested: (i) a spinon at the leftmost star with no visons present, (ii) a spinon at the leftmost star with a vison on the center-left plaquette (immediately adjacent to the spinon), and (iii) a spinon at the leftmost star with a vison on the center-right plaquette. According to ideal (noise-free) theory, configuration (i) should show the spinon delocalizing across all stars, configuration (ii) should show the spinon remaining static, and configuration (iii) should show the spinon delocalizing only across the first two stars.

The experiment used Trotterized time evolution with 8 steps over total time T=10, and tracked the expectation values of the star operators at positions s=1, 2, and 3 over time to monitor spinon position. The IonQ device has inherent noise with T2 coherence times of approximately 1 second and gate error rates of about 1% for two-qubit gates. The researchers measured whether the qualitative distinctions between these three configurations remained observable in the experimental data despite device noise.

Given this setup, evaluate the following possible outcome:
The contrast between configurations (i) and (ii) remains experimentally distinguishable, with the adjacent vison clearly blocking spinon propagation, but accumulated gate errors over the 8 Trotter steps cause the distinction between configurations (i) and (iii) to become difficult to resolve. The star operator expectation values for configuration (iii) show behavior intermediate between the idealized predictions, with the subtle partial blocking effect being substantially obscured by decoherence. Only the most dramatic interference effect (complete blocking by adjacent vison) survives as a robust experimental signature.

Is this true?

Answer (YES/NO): NO